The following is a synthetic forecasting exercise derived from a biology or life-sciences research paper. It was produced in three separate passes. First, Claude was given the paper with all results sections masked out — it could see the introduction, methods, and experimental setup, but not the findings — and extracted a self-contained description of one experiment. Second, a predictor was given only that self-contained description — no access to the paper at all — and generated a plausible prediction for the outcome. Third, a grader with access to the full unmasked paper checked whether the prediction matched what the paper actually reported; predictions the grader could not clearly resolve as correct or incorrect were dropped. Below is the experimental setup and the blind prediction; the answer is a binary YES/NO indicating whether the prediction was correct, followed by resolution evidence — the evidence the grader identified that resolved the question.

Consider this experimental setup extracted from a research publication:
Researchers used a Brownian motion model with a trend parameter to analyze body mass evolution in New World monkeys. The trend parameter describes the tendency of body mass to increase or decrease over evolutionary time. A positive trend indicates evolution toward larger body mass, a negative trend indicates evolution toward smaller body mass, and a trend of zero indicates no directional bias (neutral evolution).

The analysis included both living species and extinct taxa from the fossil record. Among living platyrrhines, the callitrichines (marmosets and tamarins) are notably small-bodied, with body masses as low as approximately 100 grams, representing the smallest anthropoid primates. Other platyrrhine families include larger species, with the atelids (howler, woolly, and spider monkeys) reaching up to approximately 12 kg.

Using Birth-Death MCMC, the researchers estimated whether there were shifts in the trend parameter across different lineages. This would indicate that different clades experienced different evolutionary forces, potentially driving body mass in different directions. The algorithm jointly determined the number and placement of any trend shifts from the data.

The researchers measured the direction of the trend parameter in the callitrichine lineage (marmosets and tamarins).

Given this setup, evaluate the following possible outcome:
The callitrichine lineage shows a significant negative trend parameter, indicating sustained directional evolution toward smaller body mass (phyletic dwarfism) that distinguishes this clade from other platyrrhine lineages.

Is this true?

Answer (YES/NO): NO